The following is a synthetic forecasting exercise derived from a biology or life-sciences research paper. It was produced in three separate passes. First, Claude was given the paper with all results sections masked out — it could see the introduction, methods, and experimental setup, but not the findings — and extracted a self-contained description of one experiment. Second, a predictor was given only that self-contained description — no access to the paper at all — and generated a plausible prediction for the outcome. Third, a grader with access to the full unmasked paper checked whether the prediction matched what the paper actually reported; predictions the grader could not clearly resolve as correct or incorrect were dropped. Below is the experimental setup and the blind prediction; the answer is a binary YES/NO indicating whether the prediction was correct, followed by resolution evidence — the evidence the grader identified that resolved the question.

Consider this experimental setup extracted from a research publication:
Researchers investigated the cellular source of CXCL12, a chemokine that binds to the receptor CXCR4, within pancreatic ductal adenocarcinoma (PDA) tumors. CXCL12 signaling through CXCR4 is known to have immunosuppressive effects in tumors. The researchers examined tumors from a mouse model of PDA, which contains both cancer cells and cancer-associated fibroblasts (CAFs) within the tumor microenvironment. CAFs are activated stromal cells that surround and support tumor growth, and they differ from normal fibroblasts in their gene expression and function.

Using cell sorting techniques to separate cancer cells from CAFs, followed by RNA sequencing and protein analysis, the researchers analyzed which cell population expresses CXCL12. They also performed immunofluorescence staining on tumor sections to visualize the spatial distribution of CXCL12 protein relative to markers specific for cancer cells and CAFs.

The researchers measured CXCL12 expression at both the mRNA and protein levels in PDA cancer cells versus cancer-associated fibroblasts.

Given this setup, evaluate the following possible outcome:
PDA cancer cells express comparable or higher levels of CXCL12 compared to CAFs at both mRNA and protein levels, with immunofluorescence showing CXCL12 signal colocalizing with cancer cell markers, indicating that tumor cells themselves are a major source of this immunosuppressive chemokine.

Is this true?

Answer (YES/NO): NO